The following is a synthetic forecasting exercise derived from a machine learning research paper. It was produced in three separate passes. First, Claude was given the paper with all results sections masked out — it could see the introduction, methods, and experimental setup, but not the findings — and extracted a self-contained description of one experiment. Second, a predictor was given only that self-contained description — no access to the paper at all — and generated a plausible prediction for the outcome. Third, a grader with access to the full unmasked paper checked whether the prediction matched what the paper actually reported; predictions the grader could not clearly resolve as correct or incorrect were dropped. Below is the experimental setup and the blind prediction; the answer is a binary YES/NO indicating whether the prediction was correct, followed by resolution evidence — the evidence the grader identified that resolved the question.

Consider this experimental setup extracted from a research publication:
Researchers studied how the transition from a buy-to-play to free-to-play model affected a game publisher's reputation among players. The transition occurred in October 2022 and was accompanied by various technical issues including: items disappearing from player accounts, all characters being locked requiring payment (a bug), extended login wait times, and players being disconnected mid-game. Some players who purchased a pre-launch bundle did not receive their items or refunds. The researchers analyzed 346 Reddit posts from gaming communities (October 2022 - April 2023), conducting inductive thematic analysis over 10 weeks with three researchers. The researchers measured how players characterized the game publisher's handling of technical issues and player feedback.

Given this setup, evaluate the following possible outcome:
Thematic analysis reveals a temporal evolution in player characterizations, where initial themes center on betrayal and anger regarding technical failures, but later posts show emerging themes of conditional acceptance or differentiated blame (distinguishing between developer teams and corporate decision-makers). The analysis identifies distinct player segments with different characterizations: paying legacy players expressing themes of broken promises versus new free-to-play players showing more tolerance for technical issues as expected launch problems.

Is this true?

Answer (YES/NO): NO